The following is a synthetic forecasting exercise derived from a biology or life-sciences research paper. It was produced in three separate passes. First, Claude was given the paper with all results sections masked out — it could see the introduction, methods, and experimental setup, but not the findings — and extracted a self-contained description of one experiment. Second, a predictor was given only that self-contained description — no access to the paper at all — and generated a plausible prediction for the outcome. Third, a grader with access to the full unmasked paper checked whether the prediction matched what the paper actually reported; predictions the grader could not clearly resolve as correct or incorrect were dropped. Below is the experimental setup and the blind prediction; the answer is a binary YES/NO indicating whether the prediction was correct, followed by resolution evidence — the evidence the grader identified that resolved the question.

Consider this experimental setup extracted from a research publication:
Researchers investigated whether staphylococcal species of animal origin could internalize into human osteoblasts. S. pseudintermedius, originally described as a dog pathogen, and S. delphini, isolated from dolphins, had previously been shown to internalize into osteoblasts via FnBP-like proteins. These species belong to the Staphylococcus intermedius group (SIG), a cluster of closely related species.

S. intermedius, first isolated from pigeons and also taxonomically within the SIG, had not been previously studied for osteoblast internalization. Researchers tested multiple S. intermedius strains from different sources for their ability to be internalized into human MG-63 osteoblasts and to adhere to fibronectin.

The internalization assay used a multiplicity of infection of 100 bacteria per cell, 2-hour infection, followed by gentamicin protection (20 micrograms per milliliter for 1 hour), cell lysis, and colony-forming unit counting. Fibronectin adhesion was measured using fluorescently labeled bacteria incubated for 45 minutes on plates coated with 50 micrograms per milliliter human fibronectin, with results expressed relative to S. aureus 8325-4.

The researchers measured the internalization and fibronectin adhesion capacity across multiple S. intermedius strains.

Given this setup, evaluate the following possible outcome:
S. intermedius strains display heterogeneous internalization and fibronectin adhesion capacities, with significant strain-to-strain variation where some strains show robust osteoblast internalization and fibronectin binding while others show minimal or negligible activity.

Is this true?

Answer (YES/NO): NO